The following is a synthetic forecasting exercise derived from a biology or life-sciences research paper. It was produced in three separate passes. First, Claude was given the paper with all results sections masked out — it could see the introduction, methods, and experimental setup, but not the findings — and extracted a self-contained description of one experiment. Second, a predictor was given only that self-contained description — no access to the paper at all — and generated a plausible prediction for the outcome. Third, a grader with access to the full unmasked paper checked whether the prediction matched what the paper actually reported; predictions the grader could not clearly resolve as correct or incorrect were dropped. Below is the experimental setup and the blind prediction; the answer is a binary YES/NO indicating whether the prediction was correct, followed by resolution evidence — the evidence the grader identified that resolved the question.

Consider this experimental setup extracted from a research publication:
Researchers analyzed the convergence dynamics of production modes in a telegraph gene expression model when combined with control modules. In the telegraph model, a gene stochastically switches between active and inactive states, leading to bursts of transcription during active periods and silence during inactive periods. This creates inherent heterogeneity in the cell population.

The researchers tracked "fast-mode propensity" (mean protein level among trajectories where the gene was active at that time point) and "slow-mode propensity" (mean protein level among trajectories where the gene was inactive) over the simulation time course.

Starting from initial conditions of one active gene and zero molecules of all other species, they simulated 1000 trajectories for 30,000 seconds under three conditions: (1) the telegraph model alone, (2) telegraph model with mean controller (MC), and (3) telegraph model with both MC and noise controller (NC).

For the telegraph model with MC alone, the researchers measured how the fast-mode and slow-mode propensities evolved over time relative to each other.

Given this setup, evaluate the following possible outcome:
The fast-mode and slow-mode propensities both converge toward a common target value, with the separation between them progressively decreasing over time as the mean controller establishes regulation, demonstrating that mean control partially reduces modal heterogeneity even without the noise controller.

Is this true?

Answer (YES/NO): NO